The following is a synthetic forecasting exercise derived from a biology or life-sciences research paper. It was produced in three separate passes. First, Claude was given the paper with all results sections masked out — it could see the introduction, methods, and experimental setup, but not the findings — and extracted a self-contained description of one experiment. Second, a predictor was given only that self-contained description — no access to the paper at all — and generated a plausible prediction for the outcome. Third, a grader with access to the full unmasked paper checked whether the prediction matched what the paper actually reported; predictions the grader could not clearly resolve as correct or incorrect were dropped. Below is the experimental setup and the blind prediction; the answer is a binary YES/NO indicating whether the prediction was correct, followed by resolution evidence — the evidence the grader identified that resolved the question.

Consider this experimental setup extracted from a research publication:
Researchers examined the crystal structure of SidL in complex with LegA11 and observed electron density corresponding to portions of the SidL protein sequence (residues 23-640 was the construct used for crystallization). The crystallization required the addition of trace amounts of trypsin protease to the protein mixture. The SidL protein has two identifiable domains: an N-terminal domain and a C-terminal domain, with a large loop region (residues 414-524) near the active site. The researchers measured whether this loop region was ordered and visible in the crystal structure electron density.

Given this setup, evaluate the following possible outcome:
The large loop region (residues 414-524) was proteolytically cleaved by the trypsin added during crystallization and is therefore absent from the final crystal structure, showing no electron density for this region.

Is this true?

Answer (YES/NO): YES